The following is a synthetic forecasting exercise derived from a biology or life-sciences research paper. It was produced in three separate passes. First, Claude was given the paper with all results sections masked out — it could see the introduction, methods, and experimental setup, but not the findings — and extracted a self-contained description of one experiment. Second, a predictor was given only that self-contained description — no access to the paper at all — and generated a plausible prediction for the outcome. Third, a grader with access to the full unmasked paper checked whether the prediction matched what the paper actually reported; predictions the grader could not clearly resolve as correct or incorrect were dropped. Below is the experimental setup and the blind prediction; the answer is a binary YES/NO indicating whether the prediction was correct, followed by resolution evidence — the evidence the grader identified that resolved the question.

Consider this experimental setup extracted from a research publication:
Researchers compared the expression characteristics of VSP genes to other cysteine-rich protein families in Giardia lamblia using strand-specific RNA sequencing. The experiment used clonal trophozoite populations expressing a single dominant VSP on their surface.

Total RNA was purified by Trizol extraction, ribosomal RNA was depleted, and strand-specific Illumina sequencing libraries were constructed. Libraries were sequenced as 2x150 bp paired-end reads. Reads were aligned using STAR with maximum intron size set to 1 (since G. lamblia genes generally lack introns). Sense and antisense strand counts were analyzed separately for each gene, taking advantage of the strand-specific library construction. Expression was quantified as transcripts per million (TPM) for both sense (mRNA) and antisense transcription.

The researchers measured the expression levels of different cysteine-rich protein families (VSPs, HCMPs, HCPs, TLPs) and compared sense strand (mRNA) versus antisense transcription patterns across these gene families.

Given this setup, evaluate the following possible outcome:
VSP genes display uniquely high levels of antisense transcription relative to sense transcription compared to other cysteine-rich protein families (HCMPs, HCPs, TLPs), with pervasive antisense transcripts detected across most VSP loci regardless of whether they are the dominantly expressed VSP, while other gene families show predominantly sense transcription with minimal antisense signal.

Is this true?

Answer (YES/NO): NO